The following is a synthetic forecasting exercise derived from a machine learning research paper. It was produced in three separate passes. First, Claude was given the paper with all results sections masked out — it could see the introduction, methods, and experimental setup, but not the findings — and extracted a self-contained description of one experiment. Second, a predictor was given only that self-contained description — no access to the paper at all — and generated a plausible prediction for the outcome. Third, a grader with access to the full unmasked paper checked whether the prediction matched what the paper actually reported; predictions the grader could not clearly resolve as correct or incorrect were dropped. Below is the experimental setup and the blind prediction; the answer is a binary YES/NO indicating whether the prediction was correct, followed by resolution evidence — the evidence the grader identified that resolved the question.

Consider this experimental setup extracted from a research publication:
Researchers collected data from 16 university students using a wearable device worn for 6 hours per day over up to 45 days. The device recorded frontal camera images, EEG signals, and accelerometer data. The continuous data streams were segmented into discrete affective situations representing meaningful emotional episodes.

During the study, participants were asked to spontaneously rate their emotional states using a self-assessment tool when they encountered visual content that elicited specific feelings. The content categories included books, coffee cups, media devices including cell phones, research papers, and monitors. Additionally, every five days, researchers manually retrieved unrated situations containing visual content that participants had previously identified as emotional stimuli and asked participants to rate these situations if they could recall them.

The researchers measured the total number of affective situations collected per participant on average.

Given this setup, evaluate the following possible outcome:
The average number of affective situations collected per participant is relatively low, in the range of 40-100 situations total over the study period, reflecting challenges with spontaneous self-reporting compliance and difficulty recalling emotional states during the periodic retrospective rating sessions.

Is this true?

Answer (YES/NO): NO